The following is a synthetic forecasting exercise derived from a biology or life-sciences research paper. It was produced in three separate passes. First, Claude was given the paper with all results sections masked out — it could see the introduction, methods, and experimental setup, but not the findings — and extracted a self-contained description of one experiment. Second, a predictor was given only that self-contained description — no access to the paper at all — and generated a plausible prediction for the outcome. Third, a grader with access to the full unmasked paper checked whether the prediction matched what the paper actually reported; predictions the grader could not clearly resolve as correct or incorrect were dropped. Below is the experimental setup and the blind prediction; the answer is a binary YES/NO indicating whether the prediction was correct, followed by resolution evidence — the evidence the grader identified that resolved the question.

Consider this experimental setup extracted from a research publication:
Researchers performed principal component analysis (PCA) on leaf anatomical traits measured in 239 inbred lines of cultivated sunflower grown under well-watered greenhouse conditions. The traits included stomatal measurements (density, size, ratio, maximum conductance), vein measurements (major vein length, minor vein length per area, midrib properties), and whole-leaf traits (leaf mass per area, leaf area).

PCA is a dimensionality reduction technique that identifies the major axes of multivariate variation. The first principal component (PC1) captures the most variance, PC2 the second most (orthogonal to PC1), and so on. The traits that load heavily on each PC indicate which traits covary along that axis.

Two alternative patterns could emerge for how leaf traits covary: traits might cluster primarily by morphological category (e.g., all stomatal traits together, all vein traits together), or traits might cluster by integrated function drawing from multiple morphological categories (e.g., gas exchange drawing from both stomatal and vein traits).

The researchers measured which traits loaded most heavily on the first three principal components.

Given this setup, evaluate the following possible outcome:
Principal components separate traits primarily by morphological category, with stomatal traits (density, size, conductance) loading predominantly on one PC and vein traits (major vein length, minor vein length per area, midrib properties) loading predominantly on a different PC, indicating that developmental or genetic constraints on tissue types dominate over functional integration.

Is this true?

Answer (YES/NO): NO